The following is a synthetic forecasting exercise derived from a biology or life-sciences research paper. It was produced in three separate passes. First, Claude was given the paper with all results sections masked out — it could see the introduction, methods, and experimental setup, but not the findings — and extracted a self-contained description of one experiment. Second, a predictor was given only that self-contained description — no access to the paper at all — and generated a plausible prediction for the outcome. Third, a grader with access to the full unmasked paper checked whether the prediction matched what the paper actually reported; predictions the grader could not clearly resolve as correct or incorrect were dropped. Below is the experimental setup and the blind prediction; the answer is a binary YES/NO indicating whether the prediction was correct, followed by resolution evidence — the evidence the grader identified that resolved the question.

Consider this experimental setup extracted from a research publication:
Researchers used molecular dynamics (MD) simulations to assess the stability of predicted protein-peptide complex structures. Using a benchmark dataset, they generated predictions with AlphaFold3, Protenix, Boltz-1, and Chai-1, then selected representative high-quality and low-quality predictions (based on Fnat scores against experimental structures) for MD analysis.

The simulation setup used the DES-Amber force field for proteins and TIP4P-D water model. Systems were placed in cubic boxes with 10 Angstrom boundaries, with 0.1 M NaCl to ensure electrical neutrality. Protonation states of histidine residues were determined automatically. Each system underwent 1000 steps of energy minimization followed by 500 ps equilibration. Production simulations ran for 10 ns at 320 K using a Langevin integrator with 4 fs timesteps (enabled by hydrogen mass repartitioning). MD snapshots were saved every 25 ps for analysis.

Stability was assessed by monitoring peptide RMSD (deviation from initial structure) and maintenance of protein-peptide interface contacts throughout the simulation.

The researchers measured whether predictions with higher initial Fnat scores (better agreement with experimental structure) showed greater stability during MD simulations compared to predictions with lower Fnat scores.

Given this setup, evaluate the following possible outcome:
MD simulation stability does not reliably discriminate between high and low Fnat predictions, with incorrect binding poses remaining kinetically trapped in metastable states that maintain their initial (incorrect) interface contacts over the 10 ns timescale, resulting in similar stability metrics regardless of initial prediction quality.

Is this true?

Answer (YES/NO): NO